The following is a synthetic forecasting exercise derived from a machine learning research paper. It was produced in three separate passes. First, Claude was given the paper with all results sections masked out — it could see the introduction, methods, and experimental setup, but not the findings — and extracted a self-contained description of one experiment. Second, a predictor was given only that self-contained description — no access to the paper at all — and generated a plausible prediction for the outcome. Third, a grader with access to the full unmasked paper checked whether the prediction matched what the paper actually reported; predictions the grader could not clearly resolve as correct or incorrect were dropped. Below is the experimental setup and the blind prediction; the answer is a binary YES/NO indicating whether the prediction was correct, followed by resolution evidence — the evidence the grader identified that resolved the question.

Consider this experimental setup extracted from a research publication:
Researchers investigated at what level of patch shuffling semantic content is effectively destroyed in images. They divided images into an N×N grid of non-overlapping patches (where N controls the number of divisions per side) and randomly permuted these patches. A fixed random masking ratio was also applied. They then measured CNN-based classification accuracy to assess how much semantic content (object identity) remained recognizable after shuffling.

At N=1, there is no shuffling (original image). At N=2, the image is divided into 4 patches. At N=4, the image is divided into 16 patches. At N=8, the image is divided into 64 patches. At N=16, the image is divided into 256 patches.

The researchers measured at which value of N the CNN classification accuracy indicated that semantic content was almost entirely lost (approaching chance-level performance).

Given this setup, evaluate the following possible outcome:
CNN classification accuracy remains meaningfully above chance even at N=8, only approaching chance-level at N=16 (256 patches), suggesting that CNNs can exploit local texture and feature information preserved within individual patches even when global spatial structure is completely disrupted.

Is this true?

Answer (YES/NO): NO